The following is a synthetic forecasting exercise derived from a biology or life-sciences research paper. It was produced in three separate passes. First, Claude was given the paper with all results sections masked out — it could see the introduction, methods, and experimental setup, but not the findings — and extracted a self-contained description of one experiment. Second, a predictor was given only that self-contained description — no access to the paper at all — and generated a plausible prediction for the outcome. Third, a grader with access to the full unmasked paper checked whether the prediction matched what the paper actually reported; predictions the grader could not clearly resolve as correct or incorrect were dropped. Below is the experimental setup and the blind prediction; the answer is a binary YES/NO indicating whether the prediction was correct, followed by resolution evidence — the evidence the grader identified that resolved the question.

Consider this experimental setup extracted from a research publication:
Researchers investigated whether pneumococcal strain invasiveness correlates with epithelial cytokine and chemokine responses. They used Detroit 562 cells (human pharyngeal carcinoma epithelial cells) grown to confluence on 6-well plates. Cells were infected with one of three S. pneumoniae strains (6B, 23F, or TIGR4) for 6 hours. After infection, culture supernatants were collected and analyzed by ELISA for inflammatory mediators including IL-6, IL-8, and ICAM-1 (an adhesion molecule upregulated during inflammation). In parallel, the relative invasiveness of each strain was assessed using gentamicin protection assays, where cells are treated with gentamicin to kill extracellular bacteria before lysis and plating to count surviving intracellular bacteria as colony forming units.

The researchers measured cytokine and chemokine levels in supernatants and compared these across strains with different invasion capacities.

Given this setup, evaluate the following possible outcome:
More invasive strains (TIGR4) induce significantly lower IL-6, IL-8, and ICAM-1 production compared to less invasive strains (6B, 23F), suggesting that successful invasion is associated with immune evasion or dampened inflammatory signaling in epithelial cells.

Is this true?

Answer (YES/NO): NO